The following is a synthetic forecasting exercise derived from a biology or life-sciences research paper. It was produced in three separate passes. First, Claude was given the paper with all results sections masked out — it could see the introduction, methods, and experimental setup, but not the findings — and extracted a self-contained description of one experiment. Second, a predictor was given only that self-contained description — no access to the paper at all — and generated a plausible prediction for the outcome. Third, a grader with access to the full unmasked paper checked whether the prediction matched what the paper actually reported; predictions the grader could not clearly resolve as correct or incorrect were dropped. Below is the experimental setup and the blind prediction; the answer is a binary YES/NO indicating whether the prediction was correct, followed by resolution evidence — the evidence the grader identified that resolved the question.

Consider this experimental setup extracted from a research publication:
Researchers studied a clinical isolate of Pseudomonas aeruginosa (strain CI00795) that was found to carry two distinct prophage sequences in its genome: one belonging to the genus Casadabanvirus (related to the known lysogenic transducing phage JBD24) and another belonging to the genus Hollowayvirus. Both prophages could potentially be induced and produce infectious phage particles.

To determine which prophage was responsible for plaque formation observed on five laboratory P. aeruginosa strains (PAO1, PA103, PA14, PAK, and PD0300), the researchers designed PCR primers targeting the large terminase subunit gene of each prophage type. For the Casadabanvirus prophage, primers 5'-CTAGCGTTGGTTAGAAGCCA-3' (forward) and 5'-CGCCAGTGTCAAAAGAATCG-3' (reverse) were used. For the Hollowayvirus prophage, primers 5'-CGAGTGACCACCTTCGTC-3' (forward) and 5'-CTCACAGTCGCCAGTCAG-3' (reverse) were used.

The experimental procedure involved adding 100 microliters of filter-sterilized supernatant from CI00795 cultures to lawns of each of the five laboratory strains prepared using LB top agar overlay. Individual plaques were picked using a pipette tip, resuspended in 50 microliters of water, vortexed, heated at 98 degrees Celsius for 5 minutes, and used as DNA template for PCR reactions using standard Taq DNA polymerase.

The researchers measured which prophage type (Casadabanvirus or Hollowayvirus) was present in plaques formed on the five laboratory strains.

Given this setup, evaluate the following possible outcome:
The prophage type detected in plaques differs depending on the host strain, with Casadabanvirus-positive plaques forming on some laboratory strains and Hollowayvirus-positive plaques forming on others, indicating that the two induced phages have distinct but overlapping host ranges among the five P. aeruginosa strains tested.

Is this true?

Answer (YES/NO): NO